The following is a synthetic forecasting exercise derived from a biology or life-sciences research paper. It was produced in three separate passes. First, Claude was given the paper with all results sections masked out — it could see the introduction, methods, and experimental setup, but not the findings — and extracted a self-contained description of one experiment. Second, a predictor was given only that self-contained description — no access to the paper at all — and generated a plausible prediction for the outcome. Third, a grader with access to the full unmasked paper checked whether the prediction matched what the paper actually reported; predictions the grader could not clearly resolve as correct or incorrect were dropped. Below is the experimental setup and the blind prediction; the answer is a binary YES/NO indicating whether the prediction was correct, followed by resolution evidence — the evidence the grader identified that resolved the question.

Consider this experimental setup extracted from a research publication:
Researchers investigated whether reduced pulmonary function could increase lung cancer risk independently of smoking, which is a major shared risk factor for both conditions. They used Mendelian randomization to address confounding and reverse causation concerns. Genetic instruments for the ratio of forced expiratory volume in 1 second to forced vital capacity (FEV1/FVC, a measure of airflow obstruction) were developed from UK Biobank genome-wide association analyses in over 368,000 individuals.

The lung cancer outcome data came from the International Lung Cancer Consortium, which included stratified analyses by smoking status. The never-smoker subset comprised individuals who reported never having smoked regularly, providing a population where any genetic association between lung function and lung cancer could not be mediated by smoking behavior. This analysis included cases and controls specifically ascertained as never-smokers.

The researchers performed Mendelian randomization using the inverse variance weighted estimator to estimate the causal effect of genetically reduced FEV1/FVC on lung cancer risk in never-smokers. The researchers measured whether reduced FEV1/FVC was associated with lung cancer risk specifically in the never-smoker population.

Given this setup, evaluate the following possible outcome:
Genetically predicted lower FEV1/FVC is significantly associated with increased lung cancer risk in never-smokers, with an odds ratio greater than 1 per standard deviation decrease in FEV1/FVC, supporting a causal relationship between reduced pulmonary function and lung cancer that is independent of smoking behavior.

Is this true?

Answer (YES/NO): YES